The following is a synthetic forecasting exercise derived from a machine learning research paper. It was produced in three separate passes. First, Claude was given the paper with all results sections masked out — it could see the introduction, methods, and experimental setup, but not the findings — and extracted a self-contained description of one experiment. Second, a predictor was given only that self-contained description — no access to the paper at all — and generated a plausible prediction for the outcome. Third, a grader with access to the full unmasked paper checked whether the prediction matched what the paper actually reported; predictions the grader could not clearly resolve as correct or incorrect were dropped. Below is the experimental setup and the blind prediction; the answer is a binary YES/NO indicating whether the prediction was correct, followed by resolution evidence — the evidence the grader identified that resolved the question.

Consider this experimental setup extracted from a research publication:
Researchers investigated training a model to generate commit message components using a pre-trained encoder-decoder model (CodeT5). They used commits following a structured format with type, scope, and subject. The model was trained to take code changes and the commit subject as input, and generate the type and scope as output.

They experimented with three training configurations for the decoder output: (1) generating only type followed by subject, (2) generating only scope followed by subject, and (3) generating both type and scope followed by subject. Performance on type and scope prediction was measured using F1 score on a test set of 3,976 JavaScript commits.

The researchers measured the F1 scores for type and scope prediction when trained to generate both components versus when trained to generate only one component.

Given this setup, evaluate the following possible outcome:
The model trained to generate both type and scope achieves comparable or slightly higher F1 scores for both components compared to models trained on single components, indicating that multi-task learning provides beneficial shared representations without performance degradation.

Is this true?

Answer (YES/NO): NO